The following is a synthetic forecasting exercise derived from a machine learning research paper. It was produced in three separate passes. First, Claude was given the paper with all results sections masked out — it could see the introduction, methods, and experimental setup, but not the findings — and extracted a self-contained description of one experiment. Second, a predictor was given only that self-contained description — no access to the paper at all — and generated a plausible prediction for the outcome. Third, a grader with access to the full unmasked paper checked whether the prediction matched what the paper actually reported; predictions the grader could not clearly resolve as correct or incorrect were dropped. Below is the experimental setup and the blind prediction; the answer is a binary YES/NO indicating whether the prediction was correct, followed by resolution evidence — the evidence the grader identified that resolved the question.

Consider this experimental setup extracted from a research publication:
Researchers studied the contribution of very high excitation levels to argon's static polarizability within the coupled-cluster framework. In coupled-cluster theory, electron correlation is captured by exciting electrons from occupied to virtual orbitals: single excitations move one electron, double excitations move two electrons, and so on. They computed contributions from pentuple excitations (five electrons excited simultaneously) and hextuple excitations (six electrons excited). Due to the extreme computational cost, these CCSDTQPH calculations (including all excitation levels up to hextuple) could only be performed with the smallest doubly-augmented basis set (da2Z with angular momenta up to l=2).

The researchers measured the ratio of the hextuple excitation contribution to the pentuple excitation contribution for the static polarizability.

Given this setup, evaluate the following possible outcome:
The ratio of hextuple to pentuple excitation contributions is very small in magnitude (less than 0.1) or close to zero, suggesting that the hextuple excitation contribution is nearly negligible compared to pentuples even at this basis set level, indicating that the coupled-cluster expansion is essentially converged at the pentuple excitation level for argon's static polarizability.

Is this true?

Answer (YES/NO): YES